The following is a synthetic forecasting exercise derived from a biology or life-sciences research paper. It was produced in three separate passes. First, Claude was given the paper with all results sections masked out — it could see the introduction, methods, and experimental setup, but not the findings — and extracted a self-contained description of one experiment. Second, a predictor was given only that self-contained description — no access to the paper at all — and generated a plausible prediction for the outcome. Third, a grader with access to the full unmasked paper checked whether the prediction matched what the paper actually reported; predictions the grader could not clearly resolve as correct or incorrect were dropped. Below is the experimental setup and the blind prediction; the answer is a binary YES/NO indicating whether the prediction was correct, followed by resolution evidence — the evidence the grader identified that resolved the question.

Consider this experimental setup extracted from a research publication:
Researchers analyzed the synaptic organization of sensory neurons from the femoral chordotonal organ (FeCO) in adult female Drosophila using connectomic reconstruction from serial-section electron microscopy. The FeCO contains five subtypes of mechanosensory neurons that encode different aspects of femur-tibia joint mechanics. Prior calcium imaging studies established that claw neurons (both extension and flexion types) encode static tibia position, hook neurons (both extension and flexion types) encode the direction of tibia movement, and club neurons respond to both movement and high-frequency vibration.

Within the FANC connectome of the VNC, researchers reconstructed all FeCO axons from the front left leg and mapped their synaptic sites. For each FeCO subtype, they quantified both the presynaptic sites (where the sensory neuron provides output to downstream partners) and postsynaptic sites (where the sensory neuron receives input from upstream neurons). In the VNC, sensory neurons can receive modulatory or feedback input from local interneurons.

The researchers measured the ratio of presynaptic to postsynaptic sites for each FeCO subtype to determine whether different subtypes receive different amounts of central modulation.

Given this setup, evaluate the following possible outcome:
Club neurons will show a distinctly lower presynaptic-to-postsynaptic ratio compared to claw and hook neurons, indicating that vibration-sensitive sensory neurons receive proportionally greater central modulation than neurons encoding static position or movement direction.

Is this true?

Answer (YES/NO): NO